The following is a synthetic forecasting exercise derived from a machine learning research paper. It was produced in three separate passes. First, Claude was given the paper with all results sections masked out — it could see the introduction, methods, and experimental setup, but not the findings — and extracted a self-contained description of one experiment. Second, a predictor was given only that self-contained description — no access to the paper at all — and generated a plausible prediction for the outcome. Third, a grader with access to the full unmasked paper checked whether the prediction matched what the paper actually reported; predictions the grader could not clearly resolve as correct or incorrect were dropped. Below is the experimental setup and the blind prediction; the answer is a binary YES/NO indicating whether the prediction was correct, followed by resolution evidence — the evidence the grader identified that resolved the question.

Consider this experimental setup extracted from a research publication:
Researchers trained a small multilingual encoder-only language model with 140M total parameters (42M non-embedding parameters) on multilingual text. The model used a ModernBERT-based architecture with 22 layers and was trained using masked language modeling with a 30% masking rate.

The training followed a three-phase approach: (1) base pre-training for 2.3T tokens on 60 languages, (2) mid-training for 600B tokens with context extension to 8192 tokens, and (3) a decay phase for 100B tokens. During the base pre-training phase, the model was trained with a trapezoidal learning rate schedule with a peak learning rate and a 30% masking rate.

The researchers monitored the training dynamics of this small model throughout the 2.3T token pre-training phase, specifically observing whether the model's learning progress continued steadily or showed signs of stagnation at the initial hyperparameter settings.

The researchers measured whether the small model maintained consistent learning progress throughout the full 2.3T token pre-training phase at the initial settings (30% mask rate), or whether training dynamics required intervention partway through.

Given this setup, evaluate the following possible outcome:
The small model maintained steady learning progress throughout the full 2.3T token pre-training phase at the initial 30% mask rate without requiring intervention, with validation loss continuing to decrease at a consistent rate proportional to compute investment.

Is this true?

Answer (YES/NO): NO